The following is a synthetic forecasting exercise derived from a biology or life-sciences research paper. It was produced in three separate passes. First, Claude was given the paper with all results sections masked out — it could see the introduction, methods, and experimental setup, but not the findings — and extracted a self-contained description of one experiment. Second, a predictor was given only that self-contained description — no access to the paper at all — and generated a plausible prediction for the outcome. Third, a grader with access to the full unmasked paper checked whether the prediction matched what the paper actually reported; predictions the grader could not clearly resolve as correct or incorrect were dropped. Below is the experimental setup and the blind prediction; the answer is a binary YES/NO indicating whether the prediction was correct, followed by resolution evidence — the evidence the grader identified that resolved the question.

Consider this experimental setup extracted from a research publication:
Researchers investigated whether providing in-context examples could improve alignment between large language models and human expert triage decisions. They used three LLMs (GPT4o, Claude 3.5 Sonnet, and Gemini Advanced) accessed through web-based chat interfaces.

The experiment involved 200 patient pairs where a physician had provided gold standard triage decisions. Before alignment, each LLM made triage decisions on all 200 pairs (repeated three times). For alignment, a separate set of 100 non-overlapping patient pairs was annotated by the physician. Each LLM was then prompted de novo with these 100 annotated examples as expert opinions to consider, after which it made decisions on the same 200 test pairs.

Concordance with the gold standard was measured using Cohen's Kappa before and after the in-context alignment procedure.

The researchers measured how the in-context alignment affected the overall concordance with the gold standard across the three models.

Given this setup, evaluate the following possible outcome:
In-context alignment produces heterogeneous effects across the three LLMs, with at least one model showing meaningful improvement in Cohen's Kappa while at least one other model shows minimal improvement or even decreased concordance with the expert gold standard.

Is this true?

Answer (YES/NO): YES